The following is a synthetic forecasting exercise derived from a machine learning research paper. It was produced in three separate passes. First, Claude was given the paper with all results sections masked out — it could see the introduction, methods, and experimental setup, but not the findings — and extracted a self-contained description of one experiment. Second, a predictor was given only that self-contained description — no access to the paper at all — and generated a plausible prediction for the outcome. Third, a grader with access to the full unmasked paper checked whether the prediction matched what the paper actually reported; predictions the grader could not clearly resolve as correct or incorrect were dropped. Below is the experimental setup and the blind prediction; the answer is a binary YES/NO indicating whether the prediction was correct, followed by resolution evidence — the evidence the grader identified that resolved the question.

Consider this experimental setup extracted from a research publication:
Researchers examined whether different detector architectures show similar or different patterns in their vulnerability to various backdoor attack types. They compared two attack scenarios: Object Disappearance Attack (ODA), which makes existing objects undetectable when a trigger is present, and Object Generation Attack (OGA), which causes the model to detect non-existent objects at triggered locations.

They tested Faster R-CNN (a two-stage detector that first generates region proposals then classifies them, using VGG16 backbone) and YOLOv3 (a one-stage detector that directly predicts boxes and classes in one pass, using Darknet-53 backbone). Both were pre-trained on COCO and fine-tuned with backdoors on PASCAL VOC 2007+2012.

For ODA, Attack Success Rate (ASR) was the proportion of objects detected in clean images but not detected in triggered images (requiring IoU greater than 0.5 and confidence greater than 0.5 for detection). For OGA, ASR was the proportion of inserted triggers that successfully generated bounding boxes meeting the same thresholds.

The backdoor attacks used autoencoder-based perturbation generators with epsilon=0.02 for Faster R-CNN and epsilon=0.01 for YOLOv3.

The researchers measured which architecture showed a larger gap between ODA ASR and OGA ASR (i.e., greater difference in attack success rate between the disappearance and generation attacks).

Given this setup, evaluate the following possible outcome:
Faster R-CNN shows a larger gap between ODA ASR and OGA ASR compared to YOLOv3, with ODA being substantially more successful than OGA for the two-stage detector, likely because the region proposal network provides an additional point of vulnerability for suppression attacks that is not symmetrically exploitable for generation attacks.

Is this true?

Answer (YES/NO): YES